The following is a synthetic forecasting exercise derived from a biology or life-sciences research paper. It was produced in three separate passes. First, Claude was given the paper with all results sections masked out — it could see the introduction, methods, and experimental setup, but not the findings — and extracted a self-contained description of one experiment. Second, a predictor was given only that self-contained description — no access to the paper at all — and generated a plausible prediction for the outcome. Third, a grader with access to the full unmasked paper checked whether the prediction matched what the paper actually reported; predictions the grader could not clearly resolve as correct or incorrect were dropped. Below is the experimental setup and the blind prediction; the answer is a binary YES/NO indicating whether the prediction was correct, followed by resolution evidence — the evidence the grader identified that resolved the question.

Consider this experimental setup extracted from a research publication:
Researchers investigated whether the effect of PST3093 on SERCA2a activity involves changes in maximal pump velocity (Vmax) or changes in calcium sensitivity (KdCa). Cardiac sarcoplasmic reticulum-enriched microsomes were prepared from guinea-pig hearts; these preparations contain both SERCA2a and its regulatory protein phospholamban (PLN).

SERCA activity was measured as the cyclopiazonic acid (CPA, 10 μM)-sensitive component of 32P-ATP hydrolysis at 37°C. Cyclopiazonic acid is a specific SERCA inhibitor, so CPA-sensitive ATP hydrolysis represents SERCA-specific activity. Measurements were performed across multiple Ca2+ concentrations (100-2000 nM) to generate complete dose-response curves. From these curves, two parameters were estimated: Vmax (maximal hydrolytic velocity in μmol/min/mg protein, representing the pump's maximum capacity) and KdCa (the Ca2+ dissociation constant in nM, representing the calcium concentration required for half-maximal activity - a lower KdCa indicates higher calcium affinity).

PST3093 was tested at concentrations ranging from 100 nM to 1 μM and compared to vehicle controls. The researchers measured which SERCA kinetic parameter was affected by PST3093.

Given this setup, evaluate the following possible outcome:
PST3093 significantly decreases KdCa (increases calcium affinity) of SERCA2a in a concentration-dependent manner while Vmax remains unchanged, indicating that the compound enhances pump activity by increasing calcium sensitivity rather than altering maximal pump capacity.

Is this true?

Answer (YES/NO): YES